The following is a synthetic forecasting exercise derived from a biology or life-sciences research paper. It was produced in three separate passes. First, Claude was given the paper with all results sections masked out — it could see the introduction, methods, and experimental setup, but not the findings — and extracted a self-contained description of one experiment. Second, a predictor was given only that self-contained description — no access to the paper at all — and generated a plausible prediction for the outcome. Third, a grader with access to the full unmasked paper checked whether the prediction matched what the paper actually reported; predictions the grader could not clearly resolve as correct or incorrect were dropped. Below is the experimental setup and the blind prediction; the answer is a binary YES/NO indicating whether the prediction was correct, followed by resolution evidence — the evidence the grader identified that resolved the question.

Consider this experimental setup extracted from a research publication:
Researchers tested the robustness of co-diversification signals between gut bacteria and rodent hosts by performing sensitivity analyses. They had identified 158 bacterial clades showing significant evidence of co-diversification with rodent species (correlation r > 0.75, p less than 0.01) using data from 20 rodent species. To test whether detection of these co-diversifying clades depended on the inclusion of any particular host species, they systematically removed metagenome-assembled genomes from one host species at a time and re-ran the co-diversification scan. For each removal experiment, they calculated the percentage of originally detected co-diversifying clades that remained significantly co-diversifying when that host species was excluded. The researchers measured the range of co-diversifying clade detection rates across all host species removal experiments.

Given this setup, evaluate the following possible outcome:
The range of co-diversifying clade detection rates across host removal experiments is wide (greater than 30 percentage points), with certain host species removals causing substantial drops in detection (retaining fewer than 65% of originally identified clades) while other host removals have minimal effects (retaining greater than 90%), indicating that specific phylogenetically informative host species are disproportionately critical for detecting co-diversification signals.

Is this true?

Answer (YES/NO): NO